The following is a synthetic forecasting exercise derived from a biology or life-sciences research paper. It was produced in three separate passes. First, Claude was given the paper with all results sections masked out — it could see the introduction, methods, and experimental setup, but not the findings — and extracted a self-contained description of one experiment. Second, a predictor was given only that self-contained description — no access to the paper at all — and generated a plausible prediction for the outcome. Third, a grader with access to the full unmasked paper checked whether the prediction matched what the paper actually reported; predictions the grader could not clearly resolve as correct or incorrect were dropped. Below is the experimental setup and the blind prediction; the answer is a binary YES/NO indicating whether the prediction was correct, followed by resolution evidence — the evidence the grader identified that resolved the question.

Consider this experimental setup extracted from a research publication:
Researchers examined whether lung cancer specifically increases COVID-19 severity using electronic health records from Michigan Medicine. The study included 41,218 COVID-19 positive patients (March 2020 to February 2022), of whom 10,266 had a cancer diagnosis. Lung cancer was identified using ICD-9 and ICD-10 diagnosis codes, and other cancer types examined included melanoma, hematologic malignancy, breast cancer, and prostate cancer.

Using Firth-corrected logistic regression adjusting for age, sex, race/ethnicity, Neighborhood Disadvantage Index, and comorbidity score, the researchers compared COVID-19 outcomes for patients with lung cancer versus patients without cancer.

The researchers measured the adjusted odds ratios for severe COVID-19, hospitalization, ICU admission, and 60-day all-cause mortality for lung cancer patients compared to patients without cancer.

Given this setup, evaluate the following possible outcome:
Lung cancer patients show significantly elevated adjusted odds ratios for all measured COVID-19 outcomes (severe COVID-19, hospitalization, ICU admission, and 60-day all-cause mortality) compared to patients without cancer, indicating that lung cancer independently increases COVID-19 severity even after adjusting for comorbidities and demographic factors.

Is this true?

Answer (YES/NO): NO